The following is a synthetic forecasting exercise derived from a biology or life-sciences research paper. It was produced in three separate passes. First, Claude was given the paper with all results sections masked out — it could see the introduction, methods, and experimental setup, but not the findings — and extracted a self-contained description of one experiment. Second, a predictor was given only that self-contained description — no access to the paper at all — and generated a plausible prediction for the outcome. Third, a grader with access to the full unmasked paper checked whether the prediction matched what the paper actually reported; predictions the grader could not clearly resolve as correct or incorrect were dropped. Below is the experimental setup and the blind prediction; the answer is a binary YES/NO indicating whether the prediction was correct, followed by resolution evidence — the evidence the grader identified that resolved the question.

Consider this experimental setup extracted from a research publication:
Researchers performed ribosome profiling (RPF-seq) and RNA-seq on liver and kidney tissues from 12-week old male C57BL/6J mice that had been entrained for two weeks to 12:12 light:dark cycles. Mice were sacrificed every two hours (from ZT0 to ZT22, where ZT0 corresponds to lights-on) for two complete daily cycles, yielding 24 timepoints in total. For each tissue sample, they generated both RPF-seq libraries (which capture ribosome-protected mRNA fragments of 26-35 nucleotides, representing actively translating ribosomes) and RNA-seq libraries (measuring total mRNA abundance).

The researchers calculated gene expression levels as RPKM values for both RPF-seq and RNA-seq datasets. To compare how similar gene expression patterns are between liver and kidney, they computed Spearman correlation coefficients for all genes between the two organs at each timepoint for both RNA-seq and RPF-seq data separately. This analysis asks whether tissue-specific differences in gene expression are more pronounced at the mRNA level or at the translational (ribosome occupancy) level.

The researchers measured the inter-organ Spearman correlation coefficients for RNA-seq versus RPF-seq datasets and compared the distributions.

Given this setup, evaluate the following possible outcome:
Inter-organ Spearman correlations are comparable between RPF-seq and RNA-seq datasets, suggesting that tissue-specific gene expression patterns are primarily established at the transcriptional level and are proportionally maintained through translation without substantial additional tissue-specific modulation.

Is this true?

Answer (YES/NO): NO